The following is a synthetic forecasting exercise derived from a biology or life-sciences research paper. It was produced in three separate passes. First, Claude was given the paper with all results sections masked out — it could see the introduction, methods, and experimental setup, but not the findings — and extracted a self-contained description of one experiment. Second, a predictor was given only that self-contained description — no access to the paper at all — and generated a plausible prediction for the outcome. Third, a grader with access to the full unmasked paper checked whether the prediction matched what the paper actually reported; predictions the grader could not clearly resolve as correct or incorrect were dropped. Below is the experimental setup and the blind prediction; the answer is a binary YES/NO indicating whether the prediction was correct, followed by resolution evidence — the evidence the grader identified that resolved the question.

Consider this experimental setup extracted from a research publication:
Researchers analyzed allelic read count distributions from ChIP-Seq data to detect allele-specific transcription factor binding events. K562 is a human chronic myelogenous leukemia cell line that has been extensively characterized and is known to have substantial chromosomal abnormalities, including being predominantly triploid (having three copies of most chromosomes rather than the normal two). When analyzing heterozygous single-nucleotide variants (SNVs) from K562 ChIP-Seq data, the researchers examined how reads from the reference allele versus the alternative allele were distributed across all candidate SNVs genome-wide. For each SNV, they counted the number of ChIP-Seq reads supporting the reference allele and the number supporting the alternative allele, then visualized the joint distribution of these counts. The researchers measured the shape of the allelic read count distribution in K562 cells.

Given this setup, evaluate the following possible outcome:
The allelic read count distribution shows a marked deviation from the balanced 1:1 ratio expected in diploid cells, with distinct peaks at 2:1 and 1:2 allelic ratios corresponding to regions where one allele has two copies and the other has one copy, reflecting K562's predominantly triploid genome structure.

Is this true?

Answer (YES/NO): YES